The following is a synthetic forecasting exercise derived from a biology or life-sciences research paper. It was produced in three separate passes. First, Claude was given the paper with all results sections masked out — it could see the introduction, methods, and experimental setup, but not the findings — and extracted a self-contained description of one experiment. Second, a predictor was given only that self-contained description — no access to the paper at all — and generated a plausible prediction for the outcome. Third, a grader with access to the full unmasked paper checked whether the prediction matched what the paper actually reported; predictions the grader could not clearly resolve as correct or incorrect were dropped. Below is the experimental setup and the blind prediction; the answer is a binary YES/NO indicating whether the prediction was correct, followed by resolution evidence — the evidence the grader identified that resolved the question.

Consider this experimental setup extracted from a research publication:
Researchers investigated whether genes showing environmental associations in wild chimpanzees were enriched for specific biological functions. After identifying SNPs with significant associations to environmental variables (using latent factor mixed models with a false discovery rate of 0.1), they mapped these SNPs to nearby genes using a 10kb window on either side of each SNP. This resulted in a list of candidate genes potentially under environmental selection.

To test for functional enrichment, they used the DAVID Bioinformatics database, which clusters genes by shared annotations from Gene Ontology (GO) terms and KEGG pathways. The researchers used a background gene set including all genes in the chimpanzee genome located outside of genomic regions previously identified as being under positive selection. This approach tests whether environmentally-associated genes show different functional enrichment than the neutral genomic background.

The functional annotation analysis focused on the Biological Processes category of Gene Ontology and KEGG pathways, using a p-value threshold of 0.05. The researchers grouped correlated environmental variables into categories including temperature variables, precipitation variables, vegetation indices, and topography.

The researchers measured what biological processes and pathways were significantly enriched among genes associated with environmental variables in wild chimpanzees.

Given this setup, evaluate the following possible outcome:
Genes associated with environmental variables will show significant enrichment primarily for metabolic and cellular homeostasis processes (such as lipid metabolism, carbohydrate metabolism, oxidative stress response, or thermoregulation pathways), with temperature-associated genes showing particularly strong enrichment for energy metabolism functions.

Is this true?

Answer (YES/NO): NO